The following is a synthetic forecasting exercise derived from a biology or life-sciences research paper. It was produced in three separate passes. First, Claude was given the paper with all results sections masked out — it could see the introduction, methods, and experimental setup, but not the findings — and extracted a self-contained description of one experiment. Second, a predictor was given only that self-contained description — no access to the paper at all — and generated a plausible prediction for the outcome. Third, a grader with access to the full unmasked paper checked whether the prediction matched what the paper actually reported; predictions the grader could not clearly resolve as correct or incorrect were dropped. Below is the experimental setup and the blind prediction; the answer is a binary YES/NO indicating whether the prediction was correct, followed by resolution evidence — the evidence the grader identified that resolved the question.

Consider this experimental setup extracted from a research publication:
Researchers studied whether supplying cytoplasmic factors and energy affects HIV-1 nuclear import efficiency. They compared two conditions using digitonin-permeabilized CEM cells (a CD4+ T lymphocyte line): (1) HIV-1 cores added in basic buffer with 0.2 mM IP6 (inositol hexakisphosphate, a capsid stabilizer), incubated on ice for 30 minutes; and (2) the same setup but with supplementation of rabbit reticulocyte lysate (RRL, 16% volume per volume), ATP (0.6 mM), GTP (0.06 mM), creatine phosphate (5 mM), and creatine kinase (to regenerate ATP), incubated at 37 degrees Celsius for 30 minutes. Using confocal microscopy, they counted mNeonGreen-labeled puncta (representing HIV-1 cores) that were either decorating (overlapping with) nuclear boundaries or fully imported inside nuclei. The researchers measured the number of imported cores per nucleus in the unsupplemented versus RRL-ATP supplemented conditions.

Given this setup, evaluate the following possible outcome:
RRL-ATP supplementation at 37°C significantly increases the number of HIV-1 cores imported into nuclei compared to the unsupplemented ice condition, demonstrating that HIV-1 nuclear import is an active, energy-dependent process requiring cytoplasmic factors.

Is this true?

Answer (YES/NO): YES